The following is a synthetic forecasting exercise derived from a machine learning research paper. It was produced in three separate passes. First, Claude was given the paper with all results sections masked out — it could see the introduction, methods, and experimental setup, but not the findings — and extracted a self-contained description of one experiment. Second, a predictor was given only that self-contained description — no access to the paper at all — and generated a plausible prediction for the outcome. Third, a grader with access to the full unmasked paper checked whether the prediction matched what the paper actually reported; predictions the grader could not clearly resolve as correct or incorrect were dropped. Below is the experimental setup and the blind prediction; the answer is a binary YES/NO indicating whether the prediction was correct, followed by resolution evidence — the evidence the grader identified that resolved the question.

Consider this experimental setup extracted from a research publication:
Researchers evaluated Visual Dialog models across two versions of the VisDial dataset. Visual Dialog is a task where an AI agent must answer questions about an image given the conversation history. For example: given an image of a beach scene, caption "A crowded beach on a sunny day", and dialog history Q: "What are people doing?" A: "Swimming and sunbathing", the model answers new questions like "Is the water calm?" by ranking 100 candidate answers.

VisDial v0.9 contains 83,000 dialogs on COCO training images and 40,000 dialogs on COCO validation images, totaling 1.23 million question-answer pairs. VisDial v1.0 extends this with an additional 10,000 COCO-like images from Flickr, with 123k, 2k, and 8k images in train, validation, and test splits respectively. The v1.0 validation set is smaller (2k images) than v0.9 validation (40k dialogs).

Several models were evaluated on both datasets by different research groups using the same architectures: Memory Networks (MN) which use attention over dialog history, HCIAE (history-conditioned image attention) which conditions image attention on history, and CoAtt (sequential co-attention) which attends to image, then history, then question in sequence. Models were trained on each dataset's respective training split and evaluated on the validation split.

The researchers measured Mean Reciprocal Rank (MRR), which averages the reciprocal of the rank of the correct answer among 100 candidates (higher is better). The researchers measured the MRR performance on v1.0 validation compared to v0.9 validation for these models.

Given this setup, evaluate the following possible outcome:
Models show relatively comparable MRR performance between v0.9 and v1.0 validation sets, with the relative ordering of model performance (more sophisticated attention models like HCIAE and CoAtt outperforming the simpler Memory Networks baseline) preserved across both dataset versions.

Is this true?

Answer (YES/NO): NO